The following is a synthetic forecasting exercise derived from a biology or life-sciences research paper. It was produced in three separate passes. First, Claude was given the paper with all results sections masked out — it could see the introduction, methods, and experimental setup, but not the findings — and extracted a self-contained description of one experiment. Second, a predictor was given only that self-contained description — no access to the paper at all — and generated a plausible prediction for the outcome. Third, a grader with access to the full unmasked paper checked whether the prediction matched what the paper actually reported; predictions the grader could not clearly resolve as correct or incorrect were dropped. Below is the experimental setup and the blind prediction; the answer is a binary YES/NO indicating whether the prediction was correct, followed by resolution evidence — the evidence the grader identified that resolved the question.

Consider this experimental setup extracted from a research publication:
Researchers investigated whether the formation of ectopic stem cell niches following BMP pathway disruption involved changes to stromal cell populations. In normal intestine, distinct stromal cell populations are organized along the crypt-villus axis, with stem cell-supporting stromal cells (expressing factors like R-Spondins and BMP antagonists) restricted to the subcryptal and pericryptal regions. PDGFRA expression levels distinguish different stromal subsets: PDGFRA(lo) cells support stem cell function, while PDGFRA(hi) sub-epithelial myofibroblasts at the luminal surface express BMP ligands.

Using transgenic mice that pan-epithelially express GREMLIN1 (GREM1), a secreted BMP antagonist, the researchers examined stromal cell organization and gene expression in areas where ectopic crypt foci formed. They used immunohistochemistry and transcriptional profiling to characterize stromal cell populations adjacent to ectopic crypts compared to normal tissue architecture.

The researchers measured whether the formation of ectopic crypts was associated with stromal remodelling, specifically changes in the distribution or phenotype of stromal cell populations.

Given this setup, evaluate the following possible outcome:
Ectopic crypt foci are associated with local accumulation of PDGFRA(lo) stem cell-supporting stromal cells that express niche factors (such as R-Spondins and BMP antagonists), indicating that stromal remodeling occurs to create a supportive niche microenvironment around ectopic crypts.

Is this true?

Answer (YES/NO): YES